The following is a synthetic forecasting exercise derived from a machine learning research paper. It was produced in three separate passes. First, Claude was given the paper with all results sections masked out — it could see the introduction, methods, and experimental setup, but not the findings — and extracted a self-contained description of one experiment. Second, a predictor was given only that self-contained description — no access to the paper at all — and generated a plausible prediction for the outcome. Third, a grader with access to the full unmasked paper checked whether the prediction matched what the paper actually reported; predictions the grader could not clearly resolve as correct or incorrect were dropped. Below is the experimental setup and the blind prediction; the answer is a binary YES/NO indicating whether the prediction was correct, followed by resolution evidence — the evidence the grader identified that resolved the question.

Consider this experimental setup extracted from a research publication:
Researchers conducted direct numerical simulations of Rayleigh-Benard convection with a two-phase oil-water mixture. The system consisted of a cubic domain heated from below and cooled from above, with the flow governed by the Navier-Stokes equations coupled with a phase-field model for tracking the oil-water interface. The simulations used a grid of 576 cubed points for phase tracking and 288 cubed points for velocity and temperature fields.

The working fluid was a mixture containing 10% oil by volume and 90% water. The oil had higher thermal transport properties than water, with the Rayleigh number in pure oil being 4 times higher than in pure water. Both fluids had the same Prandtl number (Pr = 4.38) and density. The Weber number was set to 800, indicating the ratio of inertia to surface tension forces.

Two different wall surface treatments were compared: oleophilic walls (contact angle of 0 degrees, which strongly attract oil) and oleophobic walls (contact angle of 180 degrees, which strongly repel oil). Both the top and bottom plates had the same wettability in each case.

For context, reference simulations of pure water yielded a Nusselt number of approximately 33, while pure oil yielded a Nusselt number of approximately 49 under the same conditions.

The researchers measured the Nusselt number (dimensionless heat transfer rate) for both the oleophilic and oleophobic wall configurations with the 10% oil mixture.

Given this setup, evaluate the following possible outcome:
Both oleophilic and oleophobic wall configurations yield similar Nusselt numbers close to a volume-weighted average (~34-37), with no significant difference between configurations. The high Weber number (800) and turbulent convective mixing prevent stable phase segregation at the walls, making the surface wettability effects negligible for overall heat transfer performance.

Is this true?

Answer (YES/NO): NO